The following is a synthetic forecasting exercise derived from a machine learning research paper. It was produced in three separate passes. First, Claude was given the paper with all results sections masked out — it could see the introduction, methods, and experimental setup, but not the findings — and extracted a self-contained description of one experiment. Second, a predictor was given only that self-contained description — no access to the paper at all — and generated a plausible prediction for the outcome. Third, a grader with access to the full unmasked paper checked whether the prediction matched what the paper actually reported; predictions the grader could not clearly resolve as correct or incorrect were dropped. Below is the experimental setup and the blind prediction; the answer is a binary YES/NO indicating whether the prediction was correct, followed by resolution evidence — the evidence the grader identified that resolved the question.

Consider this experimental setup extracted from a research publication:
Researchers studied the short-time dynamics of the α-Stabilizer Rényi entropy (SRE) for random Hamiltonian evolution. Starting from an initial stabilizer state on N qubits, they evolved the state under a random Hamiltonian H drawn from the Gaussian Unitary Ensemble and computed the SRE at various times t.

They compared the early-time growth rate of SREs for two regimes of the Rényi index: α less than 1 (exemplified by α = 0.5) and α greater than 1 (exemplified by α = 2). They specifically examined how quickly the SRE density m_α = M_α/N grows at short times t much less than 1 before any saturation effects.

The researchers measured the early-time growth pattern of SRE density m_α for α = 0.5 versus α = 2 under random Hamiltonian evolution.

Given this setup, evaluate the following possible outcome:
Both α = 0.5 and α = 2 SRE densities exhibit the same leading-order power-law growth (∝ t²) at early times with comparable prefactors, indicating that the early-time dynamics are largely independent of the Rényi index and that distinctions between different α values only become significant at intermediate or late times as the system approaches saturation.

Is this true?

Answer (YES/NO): NO